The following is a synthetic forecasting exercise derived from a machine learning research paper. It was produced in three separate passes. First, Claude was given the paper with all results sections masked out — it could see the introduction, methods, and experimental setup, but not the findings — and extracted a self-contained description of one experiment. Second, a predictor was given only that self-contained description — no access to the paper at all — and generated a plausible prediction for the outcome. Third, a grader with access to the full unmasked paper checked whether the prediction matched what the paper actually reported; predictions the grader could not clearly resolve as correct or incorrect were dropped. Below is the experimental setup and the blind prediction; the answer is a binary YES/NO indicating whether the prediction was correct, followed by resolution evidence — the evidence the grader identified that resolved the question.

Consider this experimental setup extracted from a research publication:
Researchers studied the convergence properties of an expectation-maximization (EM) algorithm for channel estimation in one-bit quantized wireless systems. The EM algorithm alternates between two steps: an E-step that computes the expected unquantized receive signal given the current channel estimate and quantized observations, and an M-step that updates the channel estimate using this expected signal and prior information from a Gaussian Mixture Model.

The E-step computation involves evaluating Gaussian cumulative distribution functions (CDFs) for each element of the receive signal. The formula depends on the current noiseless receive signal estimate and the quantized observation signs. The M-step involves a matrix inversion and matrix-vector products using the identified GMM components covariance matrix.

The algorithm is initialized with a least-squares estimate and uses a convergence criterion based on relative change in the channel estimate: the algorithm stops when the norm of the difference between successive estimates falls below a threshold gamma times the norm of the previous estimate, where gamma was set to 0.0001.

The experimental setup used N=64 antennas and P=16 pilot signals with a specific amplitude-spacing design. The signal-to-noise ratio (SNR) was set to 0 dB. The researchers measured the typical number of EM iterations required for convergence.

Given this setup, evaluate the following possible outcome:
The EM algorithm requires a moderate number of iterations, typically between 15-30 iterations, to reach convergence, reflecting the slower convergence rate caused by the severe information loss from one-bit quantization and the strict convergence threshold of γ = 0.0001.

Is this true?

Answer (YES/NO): NO